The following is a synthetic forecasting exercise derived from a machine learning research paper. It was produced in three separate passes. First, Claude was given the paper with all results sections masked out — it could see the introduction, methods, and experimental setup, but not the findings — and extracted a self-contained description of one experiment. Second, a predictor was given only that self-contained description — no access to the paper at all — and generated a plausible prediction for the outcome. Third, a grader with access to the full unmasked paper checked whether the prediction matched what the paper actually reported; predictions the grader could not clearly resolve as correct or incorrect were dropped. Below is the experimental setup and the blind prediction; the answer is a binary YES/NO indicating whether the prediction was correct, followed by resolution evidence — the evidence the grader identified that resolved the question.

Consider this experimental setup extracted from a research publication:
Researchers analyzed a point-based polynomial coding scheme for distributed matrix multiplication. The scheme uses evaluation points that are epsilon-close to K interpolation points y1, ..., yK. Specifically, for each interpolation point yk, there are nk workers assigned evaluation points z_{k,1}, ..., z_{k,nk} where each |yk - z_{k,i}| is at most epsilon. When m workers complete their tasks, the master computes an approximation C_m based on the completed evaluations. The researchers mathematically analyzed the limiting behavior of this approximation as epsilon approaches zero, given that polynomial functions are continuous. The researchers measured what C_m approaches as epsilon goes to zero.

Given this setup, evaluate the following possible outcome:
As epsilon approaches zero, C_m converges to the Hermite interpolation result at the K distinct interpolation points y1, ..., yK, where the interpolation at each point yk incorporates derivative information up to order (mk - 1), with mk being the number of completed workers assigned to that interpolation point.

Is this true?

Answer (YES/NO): NO